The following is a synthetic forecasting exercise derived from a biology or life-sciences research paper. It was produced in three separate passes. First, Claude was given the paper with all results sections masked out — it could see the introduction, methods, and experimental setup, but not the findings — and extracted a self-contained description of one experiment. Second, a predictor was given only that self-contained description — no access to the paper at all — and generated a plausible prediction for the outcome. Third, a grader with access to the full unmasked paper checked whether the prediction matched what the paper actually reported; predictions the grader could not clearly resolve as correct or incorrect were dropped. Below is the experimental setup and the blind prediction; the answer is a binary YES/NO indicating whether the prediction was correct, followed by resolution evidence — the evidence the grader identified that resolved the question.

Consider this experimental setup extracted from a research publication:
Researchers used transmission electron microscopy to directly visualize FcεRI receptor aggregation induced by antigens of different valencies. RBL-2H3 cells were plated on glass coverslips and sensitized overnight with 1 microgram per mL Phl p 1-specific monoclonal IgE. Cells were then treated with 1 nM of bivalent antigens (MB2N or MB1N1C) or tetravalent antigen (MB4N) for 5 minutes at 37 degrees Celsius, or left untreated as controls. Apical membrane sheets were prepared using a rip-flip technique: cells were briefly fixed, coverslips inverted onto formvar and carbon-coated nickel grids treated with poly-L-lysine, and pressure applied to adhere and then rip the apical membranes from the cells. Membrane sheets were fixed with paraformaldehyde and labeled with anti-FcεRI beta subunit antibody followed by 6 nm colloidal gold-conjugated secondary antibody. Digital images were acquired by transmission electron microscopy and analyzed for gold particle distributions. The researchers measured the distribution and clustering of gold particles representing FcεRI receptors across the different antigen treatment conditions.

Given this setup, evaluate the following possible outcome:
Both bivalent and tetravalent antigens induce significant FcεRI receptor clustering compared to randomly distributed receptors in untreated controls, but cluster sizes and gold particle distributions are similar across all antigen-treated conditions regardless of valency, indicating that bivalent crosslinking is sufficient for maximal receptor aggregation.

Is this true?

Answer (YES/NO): NO